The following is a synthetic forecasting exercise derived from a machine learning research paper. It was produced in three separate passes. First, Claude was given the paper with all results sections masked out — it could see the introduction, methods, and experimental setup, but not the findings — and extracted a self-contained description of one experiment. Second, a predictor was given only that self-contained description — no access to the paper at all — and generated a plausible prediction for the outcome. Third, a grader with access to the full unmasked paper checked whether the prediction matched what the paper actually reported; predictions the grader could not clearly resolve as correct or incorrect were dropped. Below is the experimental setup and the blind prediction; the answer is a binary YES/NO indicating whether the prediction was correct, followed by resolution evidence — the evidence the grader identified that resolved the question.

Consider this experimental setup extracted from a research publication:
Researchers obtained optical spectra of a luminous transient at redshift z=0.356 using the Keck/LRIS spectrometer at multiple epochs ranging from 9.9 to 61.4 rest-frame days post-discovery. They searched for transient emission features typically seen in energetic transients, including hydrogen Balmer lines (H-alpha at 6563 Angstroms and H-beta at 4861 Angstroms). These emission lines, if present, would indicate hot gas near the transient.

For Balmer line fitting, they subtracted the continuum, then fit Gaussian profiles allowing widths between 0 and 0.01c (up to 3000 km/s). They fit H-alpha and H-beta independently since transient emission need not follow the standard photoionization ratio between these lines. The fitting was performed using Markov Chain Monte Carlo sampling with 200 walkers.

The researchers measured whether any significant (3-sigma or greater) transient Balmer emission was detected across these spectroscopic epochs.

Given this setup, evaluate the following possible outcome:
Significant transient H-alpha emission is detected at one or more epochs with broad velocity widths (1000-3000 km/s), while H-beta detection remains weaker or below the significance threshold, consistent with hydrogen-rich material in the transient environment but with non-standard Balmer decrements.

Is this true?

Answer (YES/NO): NO